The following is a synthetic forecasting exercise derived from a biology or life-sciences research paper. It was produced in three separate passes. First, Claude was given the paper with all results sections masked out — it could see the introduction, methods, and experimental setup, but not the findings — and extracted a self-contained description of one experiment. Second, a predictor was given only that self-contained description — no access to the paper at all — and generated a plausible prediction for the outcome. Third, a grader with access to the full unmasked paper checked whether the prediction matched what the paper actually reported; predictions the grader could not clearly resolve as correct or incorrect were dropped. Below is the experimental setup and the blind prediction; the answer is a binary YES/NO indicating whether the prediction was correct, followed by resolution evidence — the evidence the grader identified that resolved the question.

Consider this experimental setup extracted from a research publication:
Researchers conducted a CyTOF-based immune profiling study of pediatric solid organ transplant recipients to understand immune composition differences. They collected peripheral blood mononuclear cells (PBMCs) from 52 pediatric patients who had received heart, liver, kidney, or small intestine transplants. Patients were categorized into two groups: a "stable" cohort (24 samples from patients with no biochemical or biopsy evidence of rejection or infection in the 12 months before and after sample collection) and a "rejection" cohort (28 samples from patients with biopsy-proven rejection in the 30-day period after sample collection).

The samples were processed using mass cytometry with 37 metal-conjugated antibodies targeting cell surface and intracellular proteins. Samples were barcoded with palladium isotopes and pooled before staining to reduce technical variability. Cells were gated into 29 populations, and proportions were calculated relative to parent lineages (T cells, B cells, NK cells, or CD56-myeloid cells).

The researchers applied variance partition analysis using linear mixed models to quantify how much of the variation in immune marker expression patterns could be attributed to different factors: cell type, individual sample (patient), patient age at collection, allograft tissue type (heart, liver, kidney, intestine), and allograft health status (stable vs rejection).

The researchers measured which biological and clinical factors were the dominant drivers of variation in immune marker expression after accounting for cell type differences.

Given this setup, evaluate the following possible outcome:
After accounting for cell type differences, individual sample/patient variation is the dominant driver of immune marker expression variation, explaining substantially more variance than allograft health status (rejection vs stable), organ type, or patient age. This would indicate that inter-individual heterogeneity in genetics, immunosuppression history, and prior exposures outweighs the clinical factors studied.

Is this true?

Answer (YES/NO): NO